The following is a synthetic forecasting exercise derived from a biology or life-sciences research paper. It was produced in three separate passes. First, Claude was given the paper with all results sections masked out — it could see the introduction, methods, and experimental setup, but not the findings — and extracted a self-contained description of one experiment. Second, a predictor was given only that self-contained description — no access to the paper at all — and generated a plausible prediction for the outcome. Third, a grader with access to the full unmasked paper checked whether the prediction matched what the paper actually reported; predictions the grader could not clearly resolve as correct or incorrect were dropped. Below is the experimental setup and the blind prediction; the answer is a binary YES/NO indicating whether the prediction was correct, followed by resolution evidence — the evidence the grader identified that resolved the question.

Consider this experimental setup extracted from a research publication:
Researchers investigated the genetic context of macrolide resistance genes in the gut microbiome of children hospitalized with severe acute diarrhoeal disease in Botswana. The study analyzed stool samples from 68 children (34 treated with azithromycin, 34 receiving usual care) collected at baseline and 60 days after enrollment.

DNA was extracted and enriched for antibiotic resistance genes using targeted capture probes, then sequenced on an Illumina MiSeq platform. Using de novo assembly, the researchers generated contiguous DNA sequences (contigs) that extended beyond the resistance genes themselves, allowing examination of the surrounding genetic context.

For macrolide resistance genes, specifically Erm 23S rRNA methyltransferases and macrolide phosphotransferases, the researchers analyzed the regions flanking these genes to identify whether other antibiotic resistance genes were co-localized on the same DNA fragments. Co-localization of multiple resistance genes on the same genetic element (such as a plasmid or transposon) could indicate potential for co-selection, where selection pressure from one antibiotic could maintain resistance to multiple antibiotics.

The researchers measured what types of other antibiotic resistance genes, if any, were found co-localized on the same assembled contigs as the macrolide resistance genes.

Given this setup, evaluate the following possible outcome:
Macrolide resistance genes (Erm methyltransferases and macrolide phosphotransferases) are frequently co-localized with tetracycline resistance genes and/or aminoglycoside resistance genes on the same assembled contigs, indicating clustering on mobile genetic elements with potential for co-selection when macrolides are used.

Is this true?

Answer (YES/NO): YES